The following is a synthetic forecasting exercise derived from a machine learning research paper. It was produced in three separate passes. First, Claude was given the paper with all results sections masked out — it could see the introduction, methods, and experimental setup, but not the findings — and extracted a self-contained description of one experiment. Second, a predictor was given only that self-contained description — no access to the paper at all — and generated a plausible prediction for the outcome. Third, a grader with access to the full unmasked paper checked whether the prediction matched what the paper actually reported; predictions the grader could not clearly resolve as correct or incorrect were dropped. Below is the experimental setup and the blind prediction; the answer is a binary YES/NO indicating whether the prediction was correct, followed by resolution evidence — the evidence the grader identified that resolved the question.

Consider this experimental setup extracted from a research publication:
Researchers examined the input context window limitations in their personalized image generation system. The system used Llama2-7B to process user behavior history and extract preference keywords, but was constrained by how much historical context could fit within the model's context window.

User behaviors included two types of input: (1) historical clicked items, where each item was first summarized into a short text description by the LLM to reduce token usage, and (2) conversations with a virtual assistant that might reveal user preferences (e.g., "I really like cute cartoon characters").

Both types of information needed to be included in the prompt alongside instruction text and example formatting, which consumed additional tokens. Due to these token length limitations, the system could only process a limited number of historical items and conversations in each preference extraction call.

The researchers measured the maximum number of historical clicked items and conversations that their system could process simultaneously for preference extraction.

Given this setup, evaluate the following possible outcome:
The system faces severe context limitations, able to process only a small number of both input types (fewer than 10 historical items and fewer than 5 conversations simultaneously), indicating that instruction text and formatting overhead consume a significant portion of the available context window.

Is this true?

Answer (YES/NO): NO